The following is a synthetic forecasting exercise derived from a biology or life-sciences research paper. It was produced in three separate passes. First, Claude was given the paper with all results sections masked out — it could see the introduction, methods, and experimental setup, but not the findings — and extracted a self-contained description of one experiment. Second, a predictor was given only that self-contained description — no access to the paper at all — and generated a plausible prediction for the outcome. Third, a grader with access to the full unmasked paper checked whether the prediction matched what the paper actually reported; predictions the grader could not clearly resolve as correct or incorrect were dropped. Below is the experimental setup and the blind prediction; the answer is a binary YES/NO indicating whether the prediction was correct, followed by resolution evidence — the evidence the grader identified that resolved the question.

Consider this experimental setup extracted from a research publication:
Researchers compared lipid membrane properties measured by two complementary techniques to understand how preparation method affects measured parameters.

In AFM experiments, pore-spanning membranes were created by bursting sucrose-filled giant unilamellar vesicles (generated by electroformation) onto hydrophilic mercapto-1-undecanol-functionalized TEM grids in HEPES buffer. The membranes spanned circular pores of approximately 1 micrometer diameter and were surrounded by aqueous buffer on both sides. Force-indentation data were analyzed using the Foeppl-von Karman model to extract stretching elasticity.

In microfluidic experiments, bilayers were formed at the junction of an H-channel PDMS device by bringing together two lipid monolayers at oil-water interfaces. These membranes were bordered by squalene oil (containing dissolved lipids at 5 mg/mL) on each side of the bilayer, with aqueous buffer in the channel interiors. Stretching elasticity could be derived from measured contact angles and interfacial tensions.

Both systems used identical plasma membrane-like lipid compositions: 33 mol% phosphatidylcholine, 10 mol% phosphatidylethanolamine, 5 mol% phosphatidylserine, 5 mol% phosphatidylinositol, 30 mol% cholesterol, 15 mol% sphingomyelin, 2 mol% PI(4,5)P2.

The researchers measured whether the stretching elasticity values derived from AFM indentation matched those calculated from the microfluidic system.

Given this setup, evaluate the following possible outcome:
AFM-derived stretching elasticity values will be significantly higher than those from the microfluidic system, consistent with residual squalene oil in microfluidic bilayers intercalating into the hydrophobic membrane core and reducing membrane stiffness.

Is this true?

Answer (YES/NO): NO